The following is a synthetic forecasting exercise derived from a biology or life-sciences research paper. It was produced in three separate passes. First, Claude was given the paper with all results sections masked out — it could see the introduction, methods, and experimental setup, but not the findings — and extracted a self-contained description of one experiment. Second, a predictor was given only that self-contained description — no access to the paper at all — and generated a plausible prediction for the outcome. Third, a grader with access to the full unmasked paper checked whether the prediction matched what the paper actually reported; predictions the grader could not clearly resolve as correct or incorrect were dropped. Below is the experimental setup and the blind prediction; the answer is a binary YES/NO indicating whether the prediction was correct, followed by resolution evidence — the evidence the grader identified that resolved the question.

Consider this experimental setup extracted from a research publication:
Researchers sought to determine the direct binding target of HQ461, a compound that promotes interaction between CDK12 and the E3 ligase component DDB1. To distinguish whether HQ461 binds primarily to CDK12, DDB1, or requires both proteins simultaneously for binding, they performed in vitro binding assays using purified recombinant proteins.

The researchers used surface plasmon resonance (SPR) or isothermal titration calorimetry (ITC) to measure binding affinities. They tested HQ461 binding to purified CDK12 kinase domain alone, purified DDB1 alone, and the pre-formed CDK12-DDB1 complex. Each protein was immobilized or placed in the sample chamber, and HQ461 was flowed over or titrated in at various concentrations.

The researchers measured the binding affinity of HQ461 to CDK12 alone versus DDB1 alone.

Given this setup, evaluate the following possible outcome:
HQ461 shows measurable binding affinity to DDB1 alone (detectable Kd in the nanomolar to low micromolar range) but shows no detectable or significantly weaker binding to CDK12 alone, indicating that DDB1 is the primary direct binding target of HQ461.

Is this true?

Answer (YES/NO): NO